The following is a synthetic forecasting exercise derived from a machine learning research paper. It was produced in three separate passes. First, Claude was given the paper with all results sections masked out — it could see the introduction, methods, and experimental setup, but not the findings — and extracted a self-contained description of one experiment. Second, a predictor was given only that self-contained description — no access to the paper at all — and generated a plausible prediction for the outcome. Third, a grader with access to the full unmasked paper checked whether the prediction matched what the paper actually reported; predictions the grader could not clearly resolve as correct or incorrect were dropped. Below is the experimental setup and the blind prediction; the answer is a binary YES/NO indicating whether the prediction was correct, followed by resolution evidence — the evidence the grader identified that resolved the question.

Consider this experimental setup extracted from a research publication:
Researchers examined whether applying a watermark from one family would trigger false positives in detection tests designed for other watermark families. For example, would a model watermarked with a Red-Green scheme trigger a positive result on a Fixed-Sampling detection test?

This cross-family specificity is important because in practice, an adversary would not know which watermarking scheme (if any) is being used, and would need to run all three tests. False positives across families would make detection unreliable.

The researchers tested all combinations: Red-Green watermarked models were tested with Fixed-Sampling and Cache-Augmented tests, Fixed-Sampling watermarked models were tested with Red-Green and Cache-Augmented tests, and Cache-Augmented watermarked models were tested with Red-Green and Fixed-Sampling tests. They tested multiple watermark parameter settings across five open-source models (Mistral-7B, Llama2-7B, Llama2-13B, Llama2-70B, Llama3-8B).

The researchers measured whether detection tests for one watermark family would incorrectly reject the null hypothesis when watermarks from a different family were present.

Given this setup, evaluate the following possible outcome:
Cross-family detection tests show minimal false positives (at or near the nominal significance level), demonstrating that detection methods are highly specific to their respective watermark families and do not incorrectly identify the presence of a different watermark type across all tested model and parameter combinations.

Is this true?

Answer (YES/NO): YES